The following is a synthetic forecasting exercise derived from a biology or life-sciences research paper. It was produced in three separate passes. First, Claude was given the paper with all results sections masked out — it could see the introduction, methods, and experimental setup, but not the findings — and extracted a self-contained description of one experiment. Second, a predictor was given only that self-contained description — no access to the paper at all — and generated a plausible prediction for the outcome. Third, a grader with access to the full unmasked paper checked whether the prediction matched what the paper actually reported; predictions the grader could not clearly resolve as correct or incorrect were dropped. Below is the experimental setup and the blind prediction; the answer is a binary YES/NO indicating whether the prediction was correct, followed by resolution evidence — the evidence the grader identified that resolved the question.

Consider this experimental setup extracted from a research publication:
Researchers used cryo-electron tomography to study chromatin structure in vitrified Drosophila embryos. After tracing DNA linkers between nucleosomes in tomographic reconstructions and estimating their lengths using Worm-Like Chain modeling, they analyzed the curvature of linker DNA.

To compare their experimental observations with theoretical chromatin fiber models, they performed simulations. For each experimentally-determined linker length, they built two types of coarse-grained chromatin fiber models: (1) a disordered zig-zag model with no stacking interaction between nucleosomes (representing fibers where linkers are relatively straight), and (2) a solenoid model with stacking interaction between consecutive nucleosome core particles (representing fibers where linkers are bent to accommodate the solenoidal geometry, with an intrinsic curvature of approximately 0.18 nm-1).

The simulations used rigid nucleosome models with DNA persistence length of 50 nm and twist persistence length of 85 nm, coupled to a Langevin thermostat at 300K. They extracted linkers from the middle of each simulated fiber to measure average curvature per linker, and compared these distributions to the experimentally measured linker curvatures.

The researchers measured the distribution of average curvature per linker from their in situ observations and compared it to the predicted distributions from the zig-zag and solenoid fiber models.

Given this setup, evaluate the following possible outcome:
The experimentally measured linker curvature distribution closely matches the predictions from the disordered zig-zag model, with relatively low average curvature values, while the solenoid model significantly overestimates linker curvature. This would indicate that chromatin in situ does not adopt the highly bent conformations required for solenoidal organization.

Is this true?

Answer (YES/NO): YES